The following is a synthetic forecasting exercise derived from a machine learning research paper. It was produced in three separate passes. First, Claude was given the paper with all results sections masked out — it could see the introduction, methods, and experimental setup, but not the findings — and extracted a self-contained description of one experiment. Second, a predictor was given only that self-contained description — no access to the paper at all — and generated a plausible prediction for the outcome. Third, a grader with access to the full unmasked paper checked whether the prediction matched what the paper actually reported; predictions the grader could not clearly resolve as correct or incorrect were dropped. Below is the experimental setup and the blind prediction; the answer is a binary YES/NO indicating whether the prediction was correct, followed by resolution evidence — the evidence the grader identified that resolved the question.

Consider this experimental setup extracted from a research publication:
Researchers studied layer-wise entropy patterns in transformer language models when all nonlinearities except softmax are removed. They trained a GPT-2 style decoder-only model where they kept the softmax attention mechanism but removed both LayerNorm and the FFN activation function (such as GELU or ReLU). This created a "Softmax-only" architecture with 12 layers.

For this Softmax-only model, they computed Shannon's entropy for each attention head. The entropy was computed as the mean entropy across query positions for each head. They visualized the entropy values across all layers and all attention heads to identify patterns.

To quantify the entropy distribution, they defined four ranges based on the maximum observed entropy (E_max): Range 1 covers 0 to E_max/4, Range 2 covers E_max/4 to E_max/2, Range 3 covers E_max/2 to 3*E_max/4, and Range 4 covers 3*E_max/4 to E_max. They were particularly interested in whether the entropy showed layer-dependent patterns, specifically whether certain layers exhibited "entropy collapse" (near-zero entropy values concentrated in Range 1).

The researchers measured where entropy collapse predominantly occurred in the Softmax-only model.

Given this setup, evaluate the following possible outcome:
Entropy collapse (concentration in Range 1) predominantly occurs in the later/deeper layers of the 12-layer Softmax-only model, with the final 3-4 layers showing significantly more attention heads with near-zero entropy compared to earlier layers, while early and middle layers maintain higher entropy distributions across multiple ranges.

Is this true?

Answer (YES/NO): YES